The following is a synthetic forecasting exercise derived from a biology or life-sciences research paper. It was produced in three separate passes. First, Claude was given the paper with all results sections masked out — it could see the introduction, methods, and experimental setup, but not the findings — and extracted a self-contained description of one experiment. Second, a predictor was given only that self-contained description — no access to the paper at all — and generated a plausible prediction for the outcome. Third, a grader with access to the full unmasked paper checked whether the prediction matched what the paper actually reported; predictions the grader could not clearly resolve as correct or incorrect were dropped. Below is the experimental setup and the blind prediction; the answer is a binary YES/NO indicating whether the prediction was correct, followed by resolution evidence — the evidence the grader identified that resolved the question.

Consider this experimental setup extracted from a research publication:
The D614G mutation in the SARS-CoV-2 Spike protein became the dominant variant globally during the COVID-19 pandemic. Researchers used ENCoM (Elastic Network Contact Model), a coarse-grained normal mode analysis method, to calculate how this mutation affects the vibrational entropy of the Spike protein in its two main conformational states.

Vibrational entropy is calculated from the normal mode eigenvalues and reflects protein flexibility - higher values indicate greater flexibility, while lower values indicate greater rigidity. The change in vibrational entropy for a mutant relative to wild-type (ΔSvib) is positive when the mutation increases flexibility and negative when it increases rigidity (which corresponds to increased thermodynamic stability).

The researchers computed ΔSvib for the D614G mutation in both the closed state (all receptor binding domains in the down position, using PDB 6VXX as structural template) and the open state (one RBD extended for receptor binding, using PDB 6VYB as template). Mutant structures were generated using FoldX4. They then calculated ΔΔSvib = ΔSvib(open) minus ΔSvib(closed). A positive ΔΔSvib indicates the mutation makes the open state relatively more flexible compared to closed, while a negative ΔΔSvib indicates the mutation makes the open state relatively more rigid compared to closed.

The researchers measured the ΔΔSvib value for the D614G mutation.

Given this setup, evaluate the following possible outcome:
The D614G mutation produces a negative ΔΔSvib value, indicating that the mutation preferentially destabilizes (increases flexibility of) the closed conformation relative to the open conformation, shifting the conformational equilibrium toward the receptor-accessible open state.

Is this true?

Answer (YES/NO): NO